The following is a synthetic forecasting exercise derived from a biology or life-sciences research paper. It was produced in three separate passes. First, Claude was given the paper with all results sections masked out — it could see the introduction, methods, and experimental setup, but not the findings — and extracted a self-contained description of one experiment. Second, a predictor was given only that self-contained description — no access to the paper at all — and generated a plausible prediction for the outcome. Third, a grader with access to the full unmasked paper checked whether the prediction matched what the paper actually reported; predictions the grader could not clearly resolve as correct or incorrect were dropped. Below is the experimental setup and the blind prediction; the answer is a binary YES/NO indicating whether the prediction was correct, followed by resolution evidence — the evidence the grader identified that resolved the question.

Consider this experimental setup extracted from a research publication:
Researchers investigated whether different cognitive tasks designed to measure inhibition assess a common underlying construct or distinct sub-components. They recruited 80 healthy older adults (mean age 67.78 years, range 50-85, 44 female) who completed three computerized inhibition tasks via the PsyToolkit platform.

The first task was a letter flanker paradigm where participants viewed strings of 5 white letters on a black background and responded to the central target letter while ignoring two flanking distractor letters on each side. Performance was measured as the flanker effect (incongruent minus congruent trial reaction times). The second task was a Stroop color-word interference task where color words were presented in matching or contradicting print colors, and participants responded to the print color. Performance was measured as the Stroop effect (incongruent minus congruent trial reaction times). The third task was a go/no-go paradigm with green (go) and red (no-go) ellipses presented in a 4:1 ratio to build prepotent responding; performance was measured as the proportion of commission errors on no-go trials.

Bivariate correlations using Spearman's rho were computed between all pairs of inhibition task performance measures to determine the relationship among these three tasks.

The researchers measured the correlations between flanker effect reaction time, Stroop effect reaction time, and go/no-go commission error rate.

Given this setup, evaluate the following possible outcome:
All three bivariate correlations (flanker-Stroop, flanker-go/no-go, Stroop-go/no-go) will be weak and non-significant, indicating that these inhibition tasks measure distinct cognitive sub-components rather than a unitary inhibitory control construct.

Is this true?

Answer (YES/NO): NO